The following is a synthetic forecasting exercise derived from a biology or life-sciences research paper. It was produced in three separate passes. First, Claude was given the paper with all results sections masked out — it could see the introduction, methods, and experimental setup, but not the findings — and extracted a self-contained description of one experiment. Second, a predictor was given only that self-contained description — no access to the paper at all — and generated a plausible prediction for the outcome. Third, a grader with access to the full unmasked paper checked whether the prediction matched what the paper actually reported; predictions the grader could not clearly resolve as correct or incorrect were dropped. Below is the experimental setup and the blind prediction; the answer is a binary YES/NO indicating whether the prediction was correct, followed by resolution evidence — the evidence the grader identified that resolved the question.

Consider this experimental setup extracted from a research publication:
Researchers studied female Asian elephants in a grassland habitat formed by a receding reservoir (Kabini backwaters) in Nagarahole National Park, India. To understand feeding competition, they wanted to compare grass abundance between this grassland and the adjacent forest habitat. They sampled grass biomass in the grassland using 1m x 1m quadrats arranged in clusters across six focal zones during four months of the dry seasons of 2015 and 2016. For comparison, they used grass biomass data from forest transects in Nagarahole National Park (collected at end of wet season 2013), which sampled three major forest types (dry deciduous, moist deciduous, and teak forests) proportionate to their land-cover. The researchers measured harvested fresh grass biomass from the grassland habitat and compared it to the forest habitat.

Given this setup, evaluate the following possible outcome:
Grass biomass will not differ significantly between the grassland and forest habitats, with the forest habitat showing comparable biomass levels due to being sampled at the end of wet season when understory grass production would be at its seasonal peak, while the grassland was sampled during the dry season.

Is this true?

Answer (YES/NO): NO